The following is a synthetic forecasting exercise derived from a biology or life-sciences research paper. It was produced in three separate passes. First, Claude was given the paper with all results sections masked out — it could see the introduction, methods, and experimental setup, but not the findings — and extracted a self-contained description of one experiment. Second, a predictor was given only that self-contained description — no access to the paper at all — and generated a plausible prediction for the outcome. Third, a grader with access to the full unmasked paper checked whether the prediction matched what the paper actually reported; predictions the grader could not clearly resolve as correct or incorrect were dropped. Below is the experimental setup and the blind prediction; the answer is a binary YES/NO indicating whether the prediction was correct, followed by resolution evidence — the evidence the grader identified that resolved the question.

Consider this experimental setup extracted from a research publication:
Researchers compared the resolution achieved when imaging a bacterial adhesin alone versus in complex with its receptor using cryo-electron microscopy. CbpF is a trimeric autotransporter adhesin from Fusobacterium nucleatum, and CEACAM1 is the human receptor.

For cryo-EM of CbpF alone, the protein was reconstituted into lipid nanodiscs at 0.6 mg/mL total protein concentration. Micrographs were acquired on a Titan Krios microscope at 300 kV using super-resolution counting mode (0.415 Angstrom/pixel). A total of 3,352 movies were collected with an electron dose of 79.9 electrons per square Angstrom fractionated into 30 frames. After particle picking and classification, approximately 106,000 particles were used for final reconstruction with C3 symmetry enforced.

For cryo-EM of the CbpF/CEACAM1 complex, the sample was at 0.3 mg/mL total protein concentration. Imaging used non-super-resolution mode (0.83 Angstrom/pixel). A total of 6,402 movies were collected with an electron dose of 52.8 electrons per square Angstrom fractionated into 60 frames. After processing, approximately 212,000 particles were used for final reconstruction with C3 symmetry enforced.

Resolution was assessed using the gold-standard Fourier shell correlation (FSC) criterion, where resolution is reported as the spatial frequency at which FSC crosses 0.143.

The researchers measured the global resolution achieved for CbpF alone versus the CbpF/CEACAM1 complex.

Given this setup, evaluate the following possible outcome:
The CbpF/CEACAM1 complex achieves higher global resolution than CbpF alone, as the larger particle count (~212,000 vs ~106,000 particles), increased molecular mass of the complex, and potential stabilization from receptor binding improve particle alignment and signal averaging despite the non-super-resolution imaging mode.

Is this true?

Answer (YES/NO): YES